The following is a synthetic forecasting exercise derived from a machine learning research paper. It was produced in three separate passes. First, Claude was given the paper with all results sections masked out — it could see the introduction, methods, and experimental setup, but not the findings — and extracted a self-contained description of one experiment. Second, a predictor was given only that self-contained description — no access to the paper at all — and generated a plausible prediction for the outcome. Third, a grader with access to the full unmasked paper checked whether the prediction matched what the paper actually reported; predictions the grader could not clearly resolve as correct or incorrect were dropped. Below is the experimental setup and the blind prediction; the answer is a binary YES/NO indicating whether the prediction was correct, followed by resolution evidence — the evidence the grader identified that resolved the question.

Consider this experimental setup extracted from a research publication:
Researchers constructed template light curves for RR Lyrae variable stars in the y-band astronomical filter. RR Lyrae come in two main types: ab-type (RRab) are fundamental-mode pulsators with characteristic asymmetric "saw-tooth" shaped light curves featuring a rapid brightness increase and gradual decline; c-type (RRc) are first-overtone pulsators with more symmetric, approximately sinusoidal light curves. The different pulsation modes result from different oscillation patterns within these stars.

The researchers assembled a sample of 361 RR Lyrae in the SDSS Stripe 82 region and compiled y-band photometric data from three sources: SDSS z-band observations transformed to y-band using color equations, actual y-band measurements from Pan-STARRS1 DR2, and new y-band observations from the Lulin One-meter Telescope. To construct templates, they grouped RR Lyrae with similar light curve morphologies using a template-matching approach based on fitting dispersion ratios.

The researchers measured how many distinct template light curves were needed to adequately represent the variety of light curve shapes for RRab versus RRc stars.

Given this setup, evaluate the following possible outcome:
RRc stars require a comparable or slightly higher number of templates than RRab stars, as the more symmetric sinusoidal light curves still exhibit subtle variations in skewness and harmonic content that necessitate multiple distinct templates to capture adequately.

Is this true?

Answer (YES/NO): NO